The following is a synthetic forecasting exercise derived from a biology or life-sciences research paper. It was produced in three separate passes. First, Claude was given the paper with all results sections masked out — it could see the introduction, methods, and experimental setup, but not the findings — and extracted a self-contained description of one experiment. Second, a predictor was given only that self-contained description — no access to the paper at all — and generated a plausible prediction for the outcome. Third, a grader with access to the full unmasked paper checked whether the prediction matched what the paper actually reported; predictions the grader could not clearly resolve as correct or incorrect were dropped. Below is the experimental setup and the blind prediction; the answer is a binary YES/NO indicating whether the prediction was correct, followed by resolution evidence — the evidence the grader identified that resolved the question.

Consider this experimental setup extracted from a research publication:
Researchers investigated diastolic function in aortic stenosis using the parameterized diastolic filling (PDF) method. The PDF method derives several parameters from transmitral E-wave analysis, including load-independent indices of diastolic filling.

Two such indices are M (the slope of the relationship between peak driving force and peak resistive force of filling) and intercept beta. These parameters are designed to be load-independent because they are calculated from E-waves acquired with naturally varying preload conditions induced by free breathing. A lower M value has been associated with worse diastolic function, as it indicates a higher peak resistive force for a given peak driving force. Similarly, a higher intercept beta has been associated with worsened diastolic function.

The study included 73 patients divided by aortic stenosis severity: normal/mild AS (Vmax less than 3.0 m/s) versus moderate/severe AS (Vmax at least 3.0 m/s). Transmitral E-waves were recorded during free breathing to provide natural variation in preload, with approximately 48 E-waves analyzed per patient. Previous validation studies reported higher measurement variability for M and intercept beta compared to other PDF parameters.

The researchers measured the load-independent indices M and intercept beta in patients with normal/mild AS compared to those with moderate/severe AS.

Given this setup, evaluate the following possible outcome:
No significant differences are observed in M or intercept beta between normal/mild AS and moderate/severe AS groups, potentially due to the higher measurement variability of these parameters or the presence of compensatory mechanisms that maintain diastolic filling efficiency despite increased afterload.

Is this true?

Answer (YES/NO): YES